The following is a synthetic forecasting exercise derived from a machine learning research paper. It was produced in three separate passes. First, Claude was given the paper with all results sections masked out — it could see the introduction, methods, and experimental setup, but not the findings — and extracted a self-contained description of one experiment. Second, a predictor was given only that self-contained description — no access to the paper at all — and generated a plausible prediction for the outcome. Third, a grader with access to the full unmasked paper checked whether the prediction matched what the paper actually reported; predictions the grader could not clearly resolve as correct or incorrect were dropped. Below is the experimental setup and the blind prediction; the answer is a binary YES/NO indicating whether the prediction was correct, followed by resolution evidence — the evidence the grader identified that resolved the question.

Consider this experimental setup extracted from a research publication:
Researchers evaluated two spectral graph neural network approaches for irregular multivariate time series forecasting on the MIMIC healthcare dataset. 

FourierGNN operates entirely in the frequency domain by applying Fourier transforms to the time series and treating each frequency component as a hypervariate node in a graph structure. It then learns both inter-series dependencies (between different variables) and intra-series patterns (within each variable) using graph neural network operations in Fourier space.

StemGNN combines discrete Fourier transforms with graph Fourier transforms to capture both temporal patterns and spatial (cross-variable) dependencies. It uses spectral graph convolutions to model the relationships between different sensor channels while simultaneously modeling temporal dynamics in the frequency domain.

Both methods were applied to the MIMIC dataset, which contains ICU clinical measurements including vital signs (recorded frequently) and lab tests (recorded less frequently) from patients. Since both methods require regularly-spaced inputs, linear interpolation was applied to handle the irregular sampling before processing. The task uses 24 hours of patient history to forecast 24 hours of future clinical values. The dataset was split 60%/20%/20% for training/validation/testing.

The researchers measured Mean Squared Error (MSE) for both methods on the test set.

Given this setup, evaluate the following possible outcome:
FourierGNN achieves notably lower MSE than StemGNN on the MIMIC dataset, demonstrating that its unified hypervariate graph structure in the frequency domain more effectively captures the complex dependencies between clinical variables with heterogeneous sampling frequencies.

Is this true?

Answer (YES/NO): NO